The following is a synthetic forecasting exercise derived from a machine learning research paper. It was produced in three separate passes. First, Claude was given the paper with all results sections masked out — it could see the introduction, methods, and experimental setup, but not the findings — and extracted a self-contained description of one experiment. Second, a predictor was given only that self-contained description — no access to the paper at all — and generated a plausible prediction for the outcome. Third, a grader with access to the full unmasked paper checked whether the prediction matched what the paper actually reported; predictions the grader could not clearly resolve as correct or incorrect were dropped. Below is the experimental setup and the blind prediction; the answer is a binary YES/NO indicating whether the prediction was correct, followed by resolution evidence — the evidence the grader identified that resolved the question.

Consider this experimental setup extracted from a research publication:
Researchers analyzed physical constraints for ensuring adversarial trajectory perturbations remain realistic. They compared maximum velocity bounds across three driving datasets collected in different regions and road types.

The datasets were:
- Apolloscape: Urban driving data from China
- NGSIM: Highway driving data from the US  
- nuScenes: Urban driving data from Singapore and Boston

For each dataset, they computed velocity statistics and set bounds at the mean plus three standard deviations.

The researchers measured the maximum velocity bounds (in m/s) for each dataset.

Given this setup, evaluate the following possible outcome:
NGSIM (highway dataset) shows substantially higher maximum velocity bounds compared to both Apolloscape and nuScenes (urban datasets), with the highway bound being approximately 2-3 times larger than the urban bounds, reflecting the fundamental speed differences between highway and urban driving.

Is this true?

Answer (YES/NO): NO